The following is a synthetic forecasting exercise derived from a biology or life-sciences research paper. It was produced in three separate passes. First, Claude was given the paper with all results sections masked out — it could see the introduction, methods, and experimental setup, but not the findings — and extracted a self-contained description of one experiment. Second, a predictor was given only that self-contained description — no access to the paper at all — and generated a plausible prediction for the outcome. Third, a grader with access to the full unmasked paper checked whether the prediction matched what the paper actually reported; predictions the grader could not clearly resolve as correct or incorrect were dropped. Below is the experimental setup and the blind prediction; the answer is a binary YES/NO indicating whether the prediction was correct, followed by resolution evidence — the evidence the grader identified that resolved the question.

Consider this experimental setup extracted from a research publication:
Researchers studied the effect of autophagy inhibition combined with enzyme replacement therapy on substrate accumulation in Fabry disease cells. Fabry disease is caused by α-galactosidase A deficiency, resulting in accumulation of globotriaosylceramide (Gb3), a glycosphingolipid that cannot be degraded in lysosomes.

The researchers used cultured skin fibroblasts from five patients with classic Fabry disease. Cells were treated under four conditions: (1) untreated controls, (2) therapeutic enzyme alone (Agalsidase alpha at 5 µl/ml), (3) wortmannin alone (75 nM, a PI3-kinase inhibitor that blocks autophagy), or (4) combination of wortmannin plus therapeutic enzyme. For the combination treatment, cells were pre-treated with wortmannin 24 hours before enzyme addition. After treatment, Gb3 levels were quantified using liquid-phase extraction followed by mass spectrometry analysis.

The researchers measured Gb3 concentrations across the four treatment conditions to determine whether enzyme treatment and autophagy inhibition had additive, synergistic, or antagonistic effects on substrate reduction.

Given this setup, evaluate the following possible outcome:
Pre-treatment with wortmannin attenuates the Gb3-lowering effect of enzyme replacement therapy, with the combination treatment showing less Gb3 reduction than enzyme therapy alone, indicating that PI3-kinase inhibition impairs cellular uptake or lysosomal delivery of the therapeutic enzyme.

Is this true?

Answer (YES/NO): NO